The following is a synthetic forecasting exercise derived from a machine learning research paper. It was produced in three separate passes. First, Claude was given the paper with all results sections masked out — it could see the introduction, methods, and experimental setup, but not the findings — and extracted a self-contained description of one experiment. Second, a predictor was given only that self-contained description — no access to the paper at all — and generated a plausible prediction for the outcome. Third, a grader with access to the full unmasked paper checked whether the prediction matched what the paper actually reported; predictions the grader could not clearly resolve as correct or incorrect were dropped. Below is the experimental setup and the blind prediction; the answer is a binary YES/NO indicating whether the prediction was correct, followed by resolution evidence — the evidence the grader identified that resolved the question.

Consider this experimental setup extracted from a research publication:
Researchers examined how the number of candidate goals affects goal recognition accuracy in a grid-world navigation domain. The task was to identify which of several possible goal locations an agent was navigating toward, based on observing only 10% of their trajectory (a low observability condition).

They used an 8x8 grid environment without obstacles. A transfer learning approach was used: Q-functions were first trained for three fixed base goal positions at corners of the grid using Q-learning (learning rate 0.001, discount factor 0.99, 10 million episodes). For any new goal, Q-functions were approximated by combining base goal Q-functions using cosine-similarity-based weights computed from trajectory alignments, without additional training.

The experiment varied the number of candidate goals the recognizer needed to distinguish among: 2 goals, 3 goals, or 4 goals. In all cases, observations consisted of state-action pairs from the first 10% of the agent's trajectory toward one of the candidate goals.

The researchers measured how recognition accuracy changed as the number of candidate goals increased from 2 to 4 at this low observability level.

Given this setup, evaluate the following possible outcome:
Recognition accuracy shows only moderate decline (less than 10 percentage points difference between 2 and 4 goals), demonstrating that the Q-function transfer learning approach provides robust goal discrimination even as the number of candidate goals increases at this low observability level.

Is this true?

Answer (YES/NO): NO